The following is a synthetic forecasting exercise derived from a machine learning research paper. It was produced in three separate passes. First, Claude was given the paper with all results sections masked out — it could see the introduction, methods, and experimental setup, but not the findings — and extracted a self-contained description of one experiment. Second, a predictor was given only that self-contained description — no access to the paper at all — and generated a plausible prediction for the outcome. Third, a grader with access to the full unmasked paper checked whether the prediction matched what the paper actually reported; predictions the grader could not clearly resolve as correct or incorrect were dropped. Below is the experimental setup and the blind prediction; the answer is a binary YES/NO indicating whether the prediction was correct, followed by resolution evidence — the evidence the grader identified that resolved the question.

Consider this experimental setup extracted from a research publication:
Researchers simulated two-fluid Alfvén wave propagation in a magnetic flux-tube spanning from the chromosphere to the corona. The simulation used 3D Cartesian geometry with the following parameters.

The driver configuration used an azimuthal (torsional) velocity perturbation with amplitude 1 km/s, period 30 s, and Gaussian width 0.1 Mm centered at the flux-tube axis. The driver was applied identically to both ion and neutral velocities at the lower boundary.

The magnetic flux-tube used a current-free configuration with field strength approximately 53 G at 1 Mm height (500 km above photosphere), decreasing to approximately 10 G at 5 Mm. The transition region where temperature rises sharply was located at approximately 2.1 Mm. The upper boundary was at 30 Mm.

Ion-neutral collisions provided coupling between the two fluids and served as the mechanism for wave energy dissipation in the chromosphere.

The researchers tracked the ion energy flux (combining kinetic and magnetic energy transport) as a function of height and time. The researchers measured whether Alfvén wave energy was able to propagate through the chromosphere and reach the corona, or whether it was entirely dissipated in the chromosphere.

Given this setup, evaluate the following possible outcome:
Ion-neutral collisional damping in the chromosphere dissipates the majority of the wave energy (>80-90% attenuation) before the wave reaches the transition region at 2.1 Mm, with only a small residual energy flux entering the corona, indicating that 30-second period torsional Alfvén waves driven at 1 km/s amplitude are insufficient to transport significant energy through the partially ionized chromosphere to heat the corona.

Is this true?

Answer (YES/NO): YES